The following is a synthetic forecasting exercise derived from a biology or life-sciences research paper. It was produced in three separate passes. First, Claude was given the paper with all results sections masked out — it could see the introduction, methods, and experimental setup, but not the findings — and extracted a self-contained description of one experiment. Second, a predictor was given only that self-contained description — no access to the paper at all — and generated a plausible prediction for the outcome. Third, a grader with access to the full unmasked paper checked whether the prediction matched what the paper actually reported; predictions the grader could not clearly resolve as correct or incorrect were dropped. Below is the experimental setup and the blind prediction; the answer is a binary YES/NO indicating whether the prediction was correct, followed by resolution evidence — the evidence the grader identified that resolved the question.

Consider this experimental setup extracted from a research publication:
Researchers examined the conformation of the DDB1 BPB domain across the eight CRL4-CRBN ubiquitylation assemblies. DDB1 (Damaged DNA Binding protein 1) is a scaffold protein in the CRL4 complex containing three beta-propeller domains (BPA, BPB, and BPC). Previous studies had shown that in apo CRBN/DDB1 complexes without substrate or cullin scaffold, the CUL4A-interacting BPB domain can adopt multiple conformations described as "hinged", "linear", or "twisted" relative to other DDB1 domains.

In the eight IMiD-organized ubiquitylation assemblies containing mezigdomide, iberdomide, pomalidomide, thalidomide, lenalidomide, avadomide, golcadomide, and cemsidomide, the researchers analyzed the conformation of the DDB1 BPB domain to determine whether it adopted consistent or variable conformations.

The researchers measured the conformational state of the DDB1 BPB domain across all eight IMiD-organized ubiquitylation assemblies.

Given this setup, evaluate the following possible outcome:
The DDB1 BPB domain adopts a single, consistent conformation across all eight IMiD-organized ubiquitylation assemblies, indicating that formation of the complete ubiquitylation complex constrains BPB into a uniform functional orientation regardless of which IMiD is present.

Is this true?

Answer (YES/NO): YES